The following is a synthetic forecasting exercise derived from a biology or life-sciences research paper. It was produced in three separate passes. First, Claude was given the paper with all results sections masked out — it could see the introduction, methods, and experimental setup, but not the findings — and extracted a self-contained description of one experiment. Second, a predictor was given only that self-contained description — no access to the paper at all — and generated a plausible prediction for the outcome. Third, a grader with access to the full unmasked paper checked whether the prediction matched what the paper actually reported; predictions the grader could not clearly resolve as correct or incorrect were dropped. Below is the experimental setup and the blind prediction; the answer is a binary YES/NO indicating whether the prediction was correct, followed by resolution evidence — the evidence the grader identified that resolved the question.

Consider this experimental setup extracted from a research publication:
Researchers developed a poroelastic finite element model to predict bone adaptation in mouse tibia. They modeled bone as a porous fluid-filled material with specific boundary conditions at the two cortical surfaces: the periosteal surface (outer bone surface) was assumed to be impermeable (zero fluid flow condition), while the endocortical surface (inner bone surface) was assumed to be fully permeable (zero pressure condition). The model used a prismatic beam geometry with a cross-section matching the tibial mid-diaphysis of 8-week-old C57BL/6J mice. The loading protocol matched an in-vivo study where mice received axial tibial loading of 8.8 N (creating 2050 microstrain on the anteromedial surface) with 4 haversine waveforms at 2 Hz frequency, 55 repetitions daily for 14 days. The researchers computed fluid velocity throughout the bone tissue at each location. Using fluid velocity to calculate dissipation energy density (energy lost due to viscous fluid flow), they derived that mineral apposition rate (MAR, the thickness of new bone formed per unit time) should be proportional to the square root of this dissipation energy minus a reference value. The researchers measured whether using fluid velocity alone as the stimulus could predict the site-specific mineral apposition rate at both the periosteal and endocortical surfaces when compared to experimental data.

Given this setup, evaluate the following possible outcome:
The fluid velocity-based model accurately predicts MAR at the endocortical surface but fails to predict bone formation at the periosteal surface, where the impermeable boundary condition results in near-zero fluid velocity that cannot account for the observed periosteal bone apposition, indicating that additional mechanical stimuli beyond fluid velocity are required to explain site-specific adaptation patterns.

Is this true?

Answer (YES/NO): YES